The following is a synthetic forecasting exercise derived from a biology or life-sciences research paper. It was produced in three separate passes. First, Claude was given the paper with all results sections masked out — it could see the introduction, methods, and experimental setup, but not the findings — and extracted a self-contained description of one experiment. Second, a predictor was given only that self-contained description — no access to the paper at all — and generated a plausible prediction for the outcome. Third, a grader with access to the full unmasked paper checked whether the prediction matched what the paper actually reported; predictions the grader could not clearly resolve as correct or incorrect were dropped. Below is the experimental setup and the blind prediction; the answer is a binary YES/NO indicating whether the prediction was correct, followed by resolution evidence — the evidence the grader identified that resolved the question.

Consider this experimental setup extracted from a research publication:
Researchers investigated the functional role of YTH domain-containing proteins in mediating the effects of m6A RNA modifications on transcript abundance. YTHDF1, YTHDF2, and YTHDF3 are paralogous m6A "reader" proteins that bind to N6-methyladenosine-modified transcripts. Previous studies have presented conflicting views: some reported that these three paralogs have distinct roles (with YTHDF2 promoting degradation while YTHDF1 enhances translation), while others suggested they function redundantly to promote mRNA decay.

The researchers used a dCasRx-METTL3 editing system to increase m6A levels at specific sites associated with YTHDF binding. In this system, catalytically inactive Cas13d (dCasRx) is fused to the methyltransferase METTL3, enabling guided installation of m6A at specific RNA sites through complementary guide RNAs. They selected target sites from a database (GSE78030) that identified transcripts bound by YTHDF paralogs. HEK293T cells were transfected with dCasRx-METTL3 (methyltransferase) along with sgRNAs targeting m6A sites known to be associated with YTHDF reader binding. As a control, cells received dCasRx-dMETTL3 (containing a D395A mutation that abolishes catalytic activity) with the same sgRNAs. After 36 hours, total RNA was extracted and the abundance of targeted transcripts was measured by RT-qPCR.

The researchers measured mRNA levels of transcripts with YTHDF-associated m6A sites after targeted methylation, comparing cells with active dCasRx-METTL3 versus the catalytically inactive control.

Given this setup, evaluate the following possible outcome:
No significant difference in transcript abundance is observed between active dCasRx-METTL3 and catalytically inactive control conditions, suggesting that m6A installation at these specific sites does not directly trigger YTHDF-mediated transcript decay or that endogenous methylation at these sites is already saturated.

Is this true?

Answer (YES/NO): NO